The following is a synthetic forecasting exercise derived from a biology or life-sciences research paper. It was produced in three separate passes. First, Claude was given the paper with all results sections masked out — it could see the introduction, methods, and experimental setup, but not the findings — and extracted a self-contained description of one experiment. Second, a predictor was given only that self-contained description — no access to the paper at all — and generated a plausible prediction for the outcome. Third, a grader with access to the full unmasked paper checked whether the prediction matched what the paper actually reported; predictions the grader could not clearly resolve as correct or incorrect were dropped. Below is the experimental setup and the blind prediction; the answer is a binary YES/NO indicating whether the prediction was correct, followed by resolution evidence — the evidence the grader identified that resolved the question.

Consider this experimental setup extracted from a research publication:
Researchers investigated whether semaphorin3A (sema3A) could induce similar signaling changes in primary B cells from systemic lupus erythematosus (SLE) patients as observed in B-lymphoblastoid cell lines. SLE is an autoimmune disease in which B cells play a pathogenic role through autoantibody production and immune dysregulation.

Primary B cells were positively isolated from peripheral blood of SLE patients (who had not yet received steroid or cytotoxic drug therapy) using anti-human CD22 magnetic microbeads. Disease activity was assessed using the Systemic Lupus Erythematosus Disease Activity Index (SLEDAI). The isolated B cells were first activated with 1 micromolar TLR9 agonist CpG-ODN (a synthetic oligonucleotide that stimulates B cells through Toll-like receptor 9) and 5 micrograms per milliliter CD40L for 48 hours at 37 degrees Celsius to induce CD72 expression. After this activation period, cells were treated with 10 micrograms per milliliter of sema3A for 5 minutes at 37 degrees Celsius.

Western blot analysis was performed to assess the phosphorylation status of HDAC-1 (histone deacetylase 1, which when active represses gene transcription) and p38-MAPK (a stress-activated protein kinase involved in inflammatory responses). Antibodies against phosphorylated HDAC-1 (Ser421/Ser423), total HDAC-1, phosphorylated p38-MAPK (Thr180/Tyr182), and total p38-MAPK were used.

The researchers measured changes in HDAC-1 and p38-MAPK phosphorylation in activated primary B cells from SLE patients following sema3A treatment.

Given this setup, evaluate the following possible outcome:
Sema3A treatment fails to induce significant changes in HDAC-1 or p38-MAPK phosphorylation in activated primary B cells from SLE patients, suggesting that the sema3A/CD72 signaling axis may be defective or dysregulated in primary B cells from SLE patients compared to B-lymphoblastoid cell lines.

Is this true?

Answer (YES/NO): NO